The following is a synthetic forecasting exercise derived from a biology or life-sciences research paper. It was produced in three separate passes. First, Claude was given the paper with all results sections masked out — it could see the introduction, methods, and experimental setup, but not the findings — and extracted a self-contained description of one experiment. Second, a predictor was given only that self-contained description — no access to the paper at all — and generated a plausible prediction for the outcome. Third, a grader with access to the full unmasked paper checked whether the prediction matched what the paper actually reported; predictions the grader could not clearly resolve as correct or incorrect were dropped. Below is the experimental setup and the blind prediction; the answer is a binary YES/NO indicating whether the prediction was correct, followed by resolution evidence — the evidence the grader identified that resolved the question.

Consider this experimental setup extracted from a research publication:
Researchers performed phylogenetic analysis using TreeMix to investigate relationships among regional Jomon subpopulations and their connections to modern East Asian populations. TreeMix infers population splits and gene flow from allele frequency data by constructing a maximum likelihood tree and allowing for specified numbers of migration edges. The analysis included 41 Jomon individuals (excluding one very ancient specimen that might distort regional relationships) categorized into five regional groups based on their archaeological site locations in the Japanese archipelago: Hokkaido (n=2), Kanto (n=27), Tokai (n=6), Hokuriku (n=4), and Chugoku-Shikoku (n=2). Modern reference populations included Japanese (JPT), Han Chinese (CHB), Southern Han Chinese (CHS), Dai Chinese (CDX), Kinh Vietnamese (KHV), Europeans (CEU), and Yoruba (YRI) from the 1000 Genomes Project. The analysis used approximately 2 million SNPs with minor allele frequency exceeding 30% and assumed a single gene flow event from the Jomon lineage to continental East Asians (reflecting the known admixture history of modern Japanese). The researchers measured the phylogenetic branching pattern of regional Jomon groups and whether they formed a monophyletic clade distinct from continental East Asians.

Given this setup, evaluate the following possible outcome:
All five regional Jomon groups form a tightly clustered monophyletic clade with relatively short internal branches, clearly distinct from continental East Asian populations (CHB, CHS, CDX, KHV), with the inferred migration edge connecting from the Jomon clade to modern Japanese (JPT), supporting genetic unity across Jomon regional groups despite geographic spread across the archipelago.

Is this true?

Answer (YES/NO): NO